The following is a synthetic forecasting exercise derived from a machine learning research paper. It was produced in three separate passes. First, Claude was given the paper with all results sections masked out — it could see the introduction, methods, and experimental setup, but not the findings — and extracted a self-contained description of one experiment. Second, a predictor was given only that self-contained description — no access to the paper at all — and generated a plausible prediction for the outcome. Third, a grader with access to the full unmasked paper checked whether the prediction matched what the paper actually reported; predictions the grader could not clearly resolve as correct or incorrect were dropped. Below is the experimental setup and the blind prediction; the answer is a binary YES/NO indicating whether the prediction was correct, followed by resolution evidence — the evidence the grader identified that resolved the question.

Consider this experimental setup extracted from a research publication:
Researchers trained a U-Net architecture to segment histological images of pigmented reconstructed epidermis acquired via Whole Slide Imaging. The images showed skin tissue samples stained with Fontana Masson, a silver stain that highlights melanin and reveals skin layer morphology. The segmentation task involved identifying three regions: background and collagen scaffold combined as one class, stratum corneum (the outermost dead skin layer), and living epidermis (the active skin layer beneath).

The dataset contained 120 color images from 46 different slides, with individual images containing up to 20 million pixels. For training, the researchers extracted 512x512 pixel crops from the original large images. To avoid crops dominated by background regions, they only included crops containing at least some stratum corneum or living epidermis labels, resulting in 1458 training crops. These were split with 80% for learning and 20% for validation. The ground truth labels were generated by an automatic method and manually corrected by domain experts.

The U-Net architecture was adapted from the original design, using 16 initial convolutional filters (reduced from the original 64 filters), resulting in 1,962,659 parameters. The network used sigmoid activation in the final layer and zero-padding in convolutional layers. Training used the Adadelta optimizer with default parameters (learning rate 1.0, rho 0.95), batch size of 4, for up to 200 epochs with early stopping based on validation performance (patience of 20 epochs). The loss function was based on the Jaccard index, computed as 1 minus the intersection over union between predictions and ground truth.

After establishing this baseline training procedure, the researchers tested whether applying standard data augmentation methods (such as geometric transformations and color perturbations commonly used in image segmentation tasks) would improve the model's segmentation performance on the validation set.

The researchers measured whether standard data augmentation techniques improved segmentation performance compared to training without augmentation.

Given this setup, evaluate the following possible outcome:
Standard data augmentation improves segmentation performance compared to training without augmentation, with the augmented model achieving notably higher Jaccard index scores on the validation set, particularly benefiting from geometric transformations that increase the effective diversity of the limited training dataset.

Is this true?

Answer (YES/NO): NO